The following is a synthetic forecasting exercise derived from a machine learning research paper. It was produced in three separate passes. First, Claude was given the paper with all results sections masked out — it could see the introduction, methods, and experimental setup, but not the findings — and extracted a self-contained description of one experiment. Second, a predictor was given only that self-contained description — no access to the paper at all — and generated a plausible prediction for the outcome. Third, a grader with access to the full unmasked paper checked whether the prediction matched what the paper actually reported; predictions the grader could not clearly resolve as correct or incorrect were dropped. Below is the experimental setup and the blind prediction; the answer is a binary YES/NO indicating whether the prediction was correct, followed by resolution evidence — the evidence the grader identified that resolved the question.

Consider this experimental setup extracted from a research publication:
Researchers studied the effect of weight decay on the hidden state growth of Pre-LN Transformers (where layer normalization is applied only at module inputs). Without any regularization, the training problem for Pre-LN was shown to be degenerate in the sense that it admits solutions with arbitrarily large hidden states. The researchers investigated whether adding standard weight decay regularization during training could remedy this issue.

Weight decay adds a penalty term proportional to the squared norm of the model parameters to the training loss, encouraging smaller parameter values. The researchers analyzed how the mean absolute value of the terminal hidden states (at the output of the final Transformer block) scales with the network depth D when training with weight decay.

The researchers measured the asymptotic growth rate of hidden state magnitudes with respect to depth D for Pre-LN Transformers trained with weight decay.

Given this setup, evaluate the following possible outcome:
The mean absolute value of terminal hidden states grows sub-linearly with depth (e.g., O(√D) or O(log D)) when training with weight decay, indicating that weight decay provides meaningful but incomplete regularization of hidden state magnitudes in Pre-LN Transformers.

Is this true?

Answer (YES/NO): NO